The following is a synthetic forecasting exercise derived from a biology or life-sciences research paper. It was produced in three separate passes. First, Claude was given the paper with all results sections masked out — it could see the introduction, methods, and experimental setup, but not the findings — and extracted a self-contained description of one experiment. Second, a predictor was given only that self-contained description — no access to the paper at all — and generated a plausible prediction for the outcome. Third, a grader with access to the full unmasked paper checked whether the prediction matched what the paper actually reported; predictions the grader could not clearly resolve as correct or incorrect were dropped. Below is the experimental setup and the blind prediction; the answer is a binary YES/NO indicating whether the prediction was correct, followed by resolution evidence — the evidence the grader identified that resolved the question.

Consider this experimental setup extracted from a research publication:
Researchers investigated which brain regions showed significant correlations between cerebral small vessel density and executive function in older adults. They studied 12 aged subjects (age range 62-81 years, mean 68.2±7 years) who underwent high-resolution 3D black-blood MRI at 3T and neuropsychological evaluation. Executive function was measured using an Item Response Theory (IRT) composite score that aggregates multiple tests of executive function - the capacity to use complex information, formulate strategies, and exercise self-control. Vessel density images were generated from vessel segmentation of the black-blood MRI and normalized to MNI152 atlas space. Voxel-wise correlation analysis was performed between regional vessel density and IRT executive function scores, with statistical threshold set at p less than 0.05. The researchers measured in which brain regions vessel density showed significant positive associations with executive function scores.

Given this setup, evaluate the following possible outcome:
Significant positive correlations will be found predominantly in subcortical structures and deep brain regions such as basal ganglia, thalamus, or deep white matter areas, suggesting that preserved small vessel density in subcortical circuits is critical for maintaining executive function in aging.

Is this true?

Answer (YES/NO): NO